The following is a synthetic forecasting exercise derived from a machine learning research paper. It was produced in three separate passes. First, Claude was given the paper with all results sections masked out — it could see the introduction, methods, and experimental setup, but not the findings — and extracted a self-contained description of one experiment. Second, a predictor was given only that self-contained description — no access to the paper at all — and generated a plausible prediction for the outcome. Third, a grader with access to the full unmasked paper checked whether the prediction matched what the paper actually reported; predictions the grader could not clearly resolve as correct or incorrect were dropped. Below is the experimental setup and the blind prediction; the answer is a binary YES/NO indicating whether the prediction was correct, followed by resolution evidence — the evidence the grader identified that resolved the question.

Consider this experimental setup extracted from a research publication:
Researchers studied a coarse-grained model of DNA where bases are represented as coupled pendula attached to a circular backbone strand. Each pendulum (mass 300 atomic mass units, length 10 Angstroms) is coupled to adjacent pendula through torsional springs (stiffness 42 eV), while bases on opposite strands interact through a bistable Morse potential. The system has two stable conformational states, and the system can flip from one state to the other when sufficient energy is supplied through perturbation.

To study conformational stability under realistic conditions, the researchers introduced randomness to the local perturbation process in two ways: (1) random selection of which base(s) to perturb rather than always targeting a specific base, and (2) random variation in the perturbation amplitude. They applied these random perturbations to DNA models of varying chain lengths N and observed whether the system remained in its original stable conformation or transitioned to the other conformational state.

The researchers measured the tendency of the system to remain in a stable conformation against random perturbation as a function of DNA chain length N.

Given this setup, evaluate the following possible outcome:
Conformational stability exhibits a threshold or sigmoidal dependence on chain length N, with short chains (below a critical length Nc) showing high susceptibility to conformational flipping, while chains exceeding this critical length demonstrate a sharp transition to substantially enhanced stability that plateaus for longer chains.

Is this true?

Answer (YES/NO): NO